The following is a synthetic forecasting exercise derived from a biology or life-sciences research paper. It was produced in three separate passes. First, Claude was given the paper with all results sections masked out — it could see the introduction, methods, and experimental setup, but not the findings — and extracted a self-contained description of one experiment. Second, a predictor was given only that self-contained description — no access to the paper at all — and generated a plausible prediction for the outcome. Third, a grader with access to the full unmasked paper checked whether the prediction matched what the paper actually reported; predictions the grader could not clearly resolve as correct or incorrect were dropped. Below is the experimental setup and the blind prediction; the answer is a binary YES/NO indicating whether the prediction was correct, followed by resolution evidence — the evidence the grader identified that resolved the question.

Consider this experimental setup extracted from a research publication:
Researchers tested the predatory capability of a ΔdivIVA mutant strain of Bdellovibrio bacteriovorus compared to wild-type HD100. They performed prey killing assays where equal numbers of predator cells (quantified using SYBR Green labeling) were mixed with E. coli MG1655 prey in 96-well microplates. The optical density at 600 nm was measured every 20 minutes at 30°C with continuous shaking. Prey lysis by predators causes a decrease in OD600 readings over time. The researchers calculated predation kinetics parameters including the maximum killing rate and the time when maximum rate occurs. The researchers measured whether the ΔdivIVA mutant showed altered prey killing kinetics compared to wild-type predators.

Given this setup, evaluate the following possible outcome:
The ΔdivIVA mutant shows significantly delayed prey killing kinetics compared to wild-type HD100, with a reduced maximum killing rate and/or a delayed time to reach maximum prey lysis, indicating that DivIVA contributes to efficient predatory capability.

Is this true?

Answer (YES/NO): NO